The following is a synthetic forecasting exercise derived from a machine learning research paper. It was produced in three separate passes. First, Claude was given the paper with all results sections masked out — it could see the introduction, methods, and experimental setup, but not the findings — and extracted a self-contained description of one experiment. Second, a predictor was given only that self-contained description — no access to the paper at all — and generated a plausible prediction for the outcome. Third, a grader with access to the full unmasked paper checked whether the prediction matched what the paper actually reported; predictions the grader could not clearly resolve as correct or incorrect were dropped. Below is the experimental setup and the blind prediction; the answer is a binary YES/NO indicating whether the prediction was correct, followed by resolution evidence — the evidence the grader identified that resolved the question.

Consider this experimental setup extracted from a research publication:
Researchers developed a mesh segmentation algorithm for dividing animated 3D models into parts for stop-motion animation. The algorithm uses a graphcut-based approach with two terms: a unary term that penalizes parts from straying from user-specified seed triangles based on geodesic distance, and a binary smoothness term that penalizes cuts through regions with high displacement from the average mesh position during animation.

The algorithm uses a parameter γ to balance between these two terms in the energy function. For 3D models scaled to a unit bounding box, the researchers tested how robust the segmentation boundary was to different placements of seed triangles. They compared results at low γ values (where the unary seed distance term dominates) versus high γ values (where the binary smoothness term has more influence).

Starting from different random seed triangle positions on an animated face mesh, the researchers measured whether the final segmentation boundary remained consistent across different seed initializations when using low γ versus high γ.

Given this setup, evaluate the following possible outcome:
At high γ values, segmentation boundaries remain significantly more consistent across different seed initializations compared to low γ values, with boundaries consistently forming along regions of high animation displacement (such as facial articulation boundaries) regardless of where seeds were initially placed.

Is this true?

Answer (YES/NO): NO